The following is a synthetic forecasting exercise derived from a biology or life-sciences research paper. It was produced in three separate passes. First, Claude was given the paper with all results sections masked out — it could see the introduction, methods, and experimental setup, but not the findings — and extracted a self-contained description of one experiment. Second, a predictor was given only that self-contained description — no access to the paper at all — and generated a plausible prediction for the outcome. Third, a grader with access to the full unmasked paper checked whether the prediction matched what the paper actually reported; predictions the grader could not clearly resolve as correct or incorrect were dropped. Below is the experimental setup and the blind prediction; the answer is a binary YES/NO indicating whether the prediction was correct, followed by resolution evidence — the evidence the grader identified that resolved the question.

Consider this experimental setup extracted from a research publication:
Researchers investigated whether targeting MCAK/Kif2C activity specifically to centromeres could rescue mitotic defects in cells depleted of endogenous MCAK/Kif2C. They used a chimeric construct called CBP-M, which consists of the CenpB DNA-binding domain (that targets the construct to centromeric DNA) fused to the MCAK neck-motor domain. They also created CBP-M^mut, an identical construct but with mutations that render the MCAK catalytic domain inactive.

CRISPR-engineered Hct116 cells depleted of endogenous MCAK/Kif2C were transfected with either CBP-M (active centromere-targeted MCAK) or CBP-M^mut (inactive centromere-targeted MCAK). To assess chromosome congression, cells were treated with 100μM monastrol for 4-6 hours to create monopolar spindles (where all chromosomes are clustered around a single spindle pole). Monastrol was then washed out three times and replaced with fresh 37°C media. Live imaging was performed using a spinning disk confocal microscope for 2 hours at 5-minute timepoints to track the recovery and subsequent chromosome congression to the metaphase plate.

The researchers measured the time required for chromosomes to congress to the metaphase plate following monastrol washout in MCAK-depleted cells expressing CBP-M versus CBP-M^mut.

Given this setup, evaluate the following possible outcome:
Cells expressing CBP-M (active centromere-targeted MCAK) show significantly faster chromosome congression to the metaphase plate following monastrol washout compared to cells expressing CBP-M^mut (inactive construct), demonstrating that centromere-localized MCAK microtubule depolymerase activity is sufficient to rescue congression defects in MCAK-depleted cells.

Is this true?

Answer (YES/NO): YES